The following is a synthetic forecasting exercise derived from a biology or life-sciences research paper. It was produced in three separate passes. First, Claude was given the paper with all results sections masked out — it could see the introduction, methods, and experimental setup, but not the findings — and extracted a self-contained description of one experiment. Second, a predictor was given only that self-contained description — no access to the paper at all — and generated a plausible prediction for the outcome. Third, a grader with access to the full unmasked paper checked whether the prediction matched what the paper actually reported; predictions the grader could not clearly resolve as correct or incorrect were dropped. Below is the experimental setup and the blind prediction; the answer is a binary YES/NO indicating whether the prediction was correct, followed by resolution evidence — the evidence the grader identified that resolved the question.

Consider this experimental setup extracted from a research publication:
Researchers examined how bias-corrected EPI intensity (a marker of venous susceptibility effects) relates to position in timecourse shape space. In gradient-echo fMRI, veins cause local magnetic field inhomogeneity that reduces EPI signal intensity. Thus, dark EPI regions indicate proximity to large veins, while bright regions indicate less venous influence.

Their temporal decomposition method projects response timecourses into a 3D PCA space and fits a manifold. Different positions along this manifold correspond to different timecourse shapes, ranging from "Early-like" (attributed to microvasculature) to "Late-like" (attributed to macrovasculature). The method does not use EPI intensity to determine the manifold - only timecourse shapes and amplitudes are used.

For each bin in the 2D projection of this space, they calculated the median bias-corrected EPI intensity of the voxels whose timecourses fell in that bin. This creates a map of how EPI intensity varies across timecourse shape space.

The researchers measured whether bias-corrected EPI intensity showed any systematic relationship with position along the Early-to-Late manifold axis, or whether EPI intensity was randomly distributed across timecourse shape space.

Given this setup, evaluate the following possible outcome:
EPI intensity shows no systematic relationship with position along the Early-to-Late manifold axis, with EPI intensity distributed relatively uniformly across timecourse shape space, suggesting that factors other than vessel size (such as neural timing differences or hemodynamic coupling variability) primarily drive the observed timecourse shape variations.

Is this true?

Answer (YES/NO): NO